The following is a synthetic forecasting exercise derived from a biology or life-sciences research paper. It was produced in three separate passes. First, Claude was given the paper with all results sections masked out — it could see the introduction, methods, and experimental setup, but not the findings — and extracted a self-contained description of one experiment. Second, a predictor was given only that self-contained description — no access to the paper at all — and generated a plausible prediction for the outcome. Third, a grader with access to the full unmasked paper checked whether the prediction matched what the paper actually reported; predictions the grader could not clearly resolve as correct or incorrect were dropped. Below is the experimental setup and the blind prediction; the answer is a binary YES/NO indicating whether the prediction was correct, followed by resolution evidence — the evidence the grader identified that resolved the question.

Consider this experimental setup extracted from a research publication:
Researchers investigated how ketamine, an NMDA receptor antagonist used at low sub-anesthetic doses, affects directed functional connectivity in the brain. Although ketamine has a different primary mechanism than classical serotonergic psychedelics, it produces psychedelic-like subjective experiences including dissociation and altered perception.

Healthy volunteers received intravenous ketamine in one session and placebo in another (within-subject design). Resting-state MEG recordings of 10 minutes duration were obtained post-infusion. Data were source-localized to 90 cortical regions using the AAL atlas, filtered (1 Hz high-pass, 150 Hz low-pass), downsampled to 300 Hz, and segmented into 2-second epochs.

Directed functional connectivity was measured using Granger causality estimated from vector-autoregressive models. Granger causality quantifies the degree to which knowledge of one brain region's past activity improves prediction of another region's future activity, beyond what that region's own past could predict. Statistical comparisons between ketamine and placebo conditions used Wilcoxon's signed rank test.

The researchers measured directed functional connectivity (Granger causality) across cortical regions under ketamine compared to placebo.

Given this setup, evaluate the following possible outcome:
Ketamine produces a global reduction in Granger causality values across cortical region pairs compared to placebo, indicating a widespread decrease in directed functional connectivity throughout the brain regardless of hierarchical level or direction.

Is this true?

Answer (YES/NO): YES